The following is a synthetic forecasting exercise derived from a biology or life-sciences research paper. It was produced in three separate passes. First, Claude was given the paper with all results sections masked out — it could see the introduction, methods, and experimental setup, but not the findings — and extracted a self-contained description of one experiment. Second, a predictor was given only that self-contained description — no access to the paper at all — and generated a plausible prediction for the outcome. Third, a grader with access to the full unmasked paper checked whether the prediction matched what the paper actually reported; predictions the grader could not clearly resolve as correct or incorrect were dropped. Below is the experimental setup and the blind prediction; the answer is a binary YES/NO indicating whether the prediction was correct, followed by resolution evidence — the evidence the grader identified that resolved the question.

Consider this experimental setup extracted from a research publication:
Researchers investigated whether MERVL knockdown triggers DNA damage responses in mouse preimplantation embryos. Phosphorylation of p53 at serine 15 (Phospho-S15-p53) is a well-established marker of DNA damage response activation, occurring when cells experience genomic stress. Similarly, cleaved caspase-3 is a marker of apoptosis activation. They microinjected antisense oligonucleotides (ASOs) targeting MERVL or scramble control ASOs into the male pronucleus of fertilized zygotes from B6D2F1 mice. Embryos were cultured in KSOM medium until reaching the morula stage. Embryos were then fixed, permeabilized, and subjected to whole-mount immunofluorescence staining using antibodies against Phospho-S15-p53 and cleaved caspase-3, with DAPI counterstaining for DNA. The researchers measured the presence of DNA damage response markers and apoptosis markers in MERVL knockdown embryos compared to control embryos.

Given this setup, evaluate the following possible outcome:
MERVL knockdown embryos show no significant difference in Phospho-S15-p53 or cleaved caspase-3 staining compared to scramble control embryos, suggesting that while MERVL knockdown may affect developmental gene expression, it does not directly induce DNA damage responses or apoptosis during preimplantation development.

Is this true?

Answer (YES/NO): NO